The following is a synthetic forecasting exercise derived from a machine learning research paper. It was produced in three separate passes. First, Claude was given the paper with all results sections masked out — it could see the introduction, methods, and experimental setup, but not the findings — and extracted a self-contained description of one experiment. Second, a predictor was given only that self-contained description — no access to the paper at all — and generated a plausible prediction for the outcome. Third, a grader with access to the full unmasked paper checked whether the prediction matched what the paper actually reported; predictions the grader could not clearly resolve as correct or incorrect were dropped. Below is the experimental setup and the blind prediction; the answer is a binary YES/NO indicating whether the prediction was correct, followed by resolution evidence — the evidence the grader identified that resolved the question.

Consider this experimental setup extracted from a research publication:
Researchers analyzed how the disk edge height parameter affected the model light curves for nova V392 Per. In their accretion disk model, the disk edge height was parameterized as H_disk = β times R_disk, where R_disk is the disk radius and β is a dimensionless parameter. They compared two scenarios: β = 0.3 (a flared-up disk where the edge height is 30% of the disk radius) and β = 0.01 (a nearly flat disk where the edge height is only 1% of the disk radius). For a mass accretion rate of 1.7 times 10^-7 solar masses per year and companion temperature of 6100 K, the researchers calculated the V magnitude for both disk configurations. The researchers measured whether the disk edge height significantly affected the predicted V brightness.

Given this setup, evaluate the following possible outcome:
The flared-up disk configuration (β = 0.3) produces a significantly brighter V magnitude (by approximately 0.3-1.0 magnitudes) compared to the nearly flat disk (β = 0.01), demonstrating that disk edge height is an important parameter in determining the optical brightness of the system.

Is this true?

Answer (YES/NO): NO